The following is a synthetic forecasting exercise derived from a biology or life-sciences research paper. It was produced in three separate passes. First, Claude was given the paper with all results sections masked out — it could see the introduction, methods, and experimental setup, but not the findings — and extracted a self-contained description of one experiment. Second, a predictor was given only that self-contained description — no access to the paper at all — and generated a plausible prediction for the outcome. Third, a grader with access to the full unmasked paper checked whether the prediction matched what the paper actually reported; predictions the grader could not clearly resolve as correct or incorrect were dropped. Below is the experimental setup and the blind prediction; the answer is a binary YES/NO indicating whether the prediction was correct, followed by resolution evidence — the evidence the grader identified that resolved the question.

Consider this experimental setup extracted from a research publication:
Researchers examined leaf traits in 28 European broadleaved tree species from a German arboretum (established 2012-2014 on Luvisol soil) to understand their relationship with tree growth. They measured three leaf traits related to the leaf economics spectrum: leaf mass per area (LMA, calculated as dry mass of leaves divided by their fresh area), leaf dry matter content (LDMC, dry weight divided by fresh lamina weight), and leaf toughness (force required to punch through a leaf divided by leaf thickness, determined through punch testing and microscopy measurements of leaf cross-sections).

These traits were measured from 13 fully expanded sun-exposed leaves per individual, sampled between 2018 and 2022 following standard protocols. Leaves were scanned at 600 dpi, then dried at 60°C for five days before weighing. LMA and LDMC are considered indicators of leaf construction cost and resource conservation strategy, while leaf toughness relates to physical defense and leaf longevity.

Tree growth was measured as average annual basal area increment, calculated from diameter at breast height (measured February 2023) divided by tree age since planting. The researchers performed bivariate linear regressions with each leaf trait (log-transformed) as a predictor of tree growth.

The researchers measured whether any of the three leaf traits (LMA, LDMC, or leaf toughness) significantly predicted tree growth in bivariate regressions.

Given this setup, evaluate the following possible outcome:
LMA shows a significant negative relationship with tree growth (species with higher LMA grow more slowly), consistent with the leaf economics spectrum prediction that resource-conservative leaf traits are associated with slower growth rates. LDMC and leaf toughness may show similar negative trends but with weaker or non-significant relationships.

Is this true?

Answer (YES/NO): NO